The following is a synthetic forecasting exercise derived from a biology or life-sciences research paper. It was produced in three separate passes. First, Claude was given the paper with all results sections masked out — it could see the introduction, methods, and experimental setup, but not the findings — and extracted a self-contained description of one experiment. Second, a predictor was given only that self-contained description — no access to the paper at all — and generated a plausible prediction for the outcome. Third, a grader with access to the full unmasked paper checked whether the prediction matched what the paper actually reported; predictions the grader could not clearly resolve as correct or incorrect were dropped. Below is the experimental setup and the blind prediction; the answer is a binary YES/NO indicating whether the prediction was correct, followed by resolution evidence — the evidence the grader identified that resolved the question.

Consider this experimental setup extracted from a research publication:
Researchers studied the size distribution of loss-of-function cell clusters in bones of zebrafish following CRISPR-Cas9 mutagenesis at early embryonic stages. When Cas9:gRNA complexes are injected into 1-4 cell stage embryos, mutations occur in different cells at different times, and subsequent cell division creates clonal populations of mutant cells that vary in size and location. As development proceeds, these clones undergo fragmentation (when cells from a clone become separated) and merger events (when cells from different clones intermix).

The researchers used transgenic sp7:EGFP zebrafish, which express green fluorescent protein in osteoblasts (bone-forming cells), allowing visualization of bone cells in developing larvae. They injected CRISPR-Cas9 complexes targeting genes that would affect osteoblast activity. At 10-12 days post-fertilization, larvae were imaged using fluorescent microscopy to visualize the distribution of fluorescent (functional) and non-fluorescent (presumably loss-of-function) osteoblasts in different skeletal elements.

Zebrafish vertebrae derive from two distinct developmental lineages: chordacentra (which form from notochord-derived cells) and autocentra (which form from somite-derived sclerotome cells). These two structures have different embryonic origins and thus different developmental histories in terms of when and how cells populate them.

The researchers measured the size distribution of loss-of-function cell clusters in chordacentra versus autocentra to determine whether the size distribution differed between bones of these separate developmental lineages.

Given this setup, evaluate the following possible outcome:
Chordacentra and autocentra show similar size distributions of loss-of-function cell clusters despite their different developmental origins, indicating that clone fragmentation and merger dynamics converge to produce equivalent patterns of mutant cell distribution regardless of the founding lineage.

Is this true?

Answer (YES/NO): YES